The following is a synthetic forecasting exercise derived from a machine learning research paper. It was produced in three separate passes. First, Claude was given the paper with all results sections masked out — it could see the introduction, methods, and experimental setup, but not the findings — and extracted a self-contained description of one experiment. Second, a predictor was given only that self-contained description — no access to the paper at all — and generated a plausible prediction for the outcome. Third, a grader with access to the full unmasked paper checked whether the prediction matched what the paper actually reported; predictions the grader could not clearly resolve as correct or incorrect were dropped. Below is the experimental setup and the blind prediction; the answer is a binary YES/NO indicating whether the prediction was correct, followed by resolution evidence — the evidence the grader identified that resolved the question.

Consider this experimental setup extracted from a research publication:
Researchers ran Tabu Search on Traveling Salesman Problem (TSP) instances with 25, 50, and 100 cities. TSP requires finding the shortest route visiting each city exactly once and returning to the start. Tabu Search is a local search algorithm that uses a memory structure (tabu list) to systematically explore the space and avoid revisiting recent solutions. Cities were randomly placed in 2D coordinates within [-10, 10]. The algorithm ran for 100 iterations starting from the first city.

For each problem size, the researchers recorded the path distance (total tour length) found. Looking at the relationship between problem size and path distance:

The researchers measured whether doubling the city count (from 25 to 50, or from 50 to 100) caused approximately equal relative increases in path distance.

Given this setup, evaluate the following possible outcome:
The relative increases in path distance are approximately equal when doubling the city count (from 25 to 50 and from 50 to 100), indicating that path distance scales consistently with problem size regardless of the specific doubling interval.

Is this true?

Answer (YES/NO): YES